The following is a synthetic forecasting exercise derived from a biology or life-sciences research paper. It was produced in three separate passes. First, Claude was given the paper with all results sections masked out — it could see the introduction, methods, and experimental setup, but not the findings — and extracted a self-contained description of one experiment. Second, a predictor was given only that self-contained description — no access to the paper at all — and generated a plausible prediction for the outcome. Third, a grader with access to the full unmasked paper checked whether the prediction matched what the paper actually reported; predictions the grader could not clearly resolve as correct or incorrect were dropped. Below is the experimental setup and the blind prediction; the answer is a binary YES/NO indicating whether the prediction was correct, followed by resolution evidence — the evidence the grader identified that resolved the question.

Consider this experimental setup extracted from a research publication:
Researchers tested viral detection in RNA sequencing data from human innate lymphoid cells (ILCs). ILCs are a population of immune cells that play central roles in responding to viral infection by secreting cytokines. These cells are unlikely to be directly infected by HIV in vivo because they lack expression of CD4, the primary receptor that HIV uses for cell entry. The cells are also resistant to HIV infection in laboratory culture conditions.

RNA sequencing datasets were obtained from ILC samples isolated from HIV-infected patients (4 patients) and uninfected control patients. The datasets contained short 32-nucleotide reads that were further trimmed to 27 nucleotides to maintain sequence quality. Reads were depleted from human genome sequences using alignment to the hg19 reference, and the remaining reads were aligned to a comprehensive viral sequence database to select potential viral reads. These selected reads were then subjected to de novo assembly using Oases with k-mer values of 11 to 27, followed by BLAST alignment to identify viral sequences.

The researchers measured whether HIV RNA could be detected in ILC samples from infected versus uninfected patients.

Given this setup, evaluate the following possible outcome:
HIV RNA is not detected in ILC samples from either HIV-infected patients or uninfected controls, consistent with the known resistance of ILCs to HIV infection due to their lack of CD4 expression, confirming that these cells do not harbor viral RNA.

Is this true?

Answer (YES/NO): NO